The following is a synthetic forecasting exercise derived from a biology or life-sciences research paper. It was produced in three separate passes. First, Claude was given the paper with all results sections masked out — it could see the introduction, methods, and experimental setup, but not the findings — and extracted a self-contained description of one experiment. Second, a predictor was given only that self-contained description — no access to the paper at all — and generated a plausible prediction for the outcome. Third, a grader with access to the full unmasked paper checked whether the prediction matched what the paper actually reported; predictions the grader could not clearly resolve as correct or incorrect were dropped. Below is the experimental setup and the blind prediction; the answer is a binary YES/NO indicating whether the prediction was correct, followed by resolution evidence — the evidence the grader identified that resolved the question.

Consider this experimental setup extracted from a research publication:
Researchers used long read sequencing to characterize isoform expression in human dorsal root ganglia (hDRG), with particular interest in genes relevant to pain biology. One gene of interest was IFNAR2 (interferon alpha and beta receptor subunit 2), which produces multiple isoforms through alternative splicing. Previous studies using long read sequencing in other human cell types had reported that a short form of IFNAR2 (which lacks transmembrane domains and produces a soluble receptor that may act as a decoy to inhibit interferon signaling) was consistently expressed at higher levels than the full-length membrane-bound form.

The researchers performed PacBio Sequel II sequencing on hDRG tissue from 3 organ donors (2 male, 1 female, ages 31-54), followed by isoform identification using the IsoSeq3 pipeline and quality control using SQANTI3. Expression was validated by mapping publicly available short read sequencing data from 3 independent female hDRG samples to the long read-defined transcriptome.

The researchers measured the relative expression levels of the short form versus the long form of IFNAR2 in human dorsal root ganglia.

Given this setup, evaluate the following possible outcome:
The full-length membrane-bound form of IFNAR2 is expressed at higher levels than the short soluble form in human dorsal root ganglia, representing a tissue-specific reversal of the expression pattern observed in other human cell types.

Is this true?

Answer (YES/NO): NO